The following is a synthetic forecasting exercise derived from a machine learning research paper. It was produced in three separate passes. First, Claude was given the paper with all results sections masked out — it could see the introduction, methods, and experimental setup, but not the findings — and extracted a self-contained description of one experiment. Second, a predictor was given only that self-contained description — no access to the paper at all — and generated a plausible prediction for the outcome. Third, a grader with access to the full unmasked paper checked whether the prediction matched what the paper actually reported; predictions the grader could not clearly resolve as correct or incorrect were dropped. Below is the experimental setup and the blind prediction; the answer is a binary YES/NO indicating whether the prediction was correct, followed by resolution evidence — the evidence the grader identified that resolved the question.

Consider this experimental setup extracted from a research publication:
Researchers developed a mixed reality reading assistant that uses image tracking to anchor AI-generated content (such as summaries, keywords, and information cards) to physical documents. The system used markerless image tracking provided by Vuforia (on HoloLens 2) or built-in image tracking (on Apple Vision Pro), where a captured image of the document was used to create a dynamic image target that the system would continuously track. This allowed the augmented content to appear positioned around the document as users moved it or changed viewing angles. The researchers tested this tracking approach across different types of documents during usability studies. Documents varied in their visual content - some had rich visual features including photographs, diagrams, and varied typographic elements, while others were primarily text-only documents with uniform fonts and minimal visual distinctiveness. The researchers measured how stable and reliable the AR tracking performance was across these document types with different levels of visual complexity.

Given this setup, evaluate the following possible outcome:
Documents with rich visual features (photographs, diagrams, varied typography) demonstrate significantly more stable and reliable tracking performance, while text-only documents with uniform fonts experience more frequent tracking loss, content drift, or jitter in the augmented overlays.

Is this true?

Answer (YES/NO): YES